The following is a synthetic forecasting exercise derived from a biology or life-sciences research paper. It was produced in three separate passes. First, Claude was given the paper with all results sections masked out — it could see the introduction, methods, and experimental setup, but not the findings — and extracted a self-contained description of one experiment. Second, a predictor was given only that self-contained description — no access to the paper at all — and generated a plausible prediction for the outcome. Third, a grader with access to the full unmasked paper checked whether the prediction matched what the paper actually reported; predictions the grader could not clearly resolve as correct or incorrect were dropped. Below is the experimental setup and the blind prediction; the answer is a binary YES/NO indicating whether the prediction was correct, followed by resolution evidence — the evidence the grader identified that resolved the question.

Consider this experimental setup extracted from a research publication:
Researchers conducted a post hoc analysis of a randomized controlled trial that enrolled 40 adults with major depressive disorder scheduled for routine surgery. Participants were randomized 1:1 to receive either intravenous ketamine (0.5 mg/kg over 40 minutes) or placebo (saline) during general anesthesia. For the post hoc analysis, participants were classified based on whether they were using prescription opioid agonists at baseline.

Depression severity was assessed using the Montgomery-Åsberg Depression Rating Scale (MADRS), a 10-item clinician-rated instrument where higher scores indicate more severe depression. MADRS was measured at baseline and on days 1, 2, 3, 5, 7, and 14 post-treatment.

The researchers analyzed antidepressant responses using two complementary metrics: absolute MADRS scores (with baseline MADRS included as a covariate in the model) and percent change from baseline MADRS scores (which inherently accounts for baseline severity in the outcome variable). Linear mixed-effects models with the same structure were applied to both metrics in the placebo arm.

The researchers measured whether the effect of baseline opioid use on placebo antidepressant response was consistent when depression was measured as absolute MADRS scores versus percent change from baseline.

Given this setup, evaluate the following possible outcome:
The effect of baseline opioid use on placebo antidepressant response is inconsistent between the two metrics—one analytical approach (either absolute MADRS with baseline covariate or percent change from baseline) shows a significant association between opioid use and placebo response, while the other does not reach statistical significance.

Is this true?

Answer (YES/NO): NO